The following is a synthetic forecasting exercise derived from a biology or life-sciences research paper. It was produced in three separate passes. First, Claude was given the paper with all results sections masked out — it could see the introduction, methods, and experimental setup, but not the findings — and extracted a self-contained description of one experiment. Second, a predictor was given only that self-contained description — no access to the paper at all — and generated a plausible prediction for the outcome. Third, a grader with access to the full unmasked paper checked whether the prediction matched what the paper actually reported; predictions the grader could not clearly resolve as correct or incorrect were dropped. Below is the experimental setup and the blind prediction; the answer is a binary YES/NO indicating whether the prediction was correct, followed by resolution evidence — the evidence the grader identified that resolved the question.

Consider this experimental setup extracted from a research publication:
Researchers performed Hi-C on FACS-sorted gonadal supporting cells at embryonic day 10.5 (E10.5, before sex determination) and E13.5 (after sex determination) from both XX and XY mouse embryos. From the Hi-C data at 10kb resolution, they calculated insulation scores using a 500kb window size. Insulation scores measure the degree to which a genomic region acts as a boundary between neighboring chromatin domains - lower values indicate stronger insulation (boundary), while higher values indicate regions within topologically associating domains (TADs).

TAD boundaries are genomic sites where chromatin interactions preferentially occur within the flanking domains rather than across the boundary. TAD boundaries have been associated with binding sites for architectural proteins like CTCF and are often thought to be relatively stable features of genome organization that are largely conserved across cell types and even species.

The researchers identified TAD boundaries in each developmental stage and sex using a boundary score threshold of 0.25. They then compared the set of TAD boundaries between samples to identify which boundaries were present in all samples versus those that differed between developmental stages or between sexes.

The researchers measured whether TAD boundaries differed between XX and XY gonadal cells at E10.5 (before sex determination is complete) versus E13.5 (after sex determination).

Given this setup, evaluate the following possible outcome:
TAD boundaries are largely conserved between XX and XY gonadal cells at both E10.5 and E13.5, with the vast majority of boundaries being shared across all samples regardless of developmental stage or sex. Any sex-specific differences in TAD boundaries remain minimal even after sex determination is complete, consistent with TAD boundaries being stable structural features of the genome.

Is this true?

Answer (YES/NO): YES